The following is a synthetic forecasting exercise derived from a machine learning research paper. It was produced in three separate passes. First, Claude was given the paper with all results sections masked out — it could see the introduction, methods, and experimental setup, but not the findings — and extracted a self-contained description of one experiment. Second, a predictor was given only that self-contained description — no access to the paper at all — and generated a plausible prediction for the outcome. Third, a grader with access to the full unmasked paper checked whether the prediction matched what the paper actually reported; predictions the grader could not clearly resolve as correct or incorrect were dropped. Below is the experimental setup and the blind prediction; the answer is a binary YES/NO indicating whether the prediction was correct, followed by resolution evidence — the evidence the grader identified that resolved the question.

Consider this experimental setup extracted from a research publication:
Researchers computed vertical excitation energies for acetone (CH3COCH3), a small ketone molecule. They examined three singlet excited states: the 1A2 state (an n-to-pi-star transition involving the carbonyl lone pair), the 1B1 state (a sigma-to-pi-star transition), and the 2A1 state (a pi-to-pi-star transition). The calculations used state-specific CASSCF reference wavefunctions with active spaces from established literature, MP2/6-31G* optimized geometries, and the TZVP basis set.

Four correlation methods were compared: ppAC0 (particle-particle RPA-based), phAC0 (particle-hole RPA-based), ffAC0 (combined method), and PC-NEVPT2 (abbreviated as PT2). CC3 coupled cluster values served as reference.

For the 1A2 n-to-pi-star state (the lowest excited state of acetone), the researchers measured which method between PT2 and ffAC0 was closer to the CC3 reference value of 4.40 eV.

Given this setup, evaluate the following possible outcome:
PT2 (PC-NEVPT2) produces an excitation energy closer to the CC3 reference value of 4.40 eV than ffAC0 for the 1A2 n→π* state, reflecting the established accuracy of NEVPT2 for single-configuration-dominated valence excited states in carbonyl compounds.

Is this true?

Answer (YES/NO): YES